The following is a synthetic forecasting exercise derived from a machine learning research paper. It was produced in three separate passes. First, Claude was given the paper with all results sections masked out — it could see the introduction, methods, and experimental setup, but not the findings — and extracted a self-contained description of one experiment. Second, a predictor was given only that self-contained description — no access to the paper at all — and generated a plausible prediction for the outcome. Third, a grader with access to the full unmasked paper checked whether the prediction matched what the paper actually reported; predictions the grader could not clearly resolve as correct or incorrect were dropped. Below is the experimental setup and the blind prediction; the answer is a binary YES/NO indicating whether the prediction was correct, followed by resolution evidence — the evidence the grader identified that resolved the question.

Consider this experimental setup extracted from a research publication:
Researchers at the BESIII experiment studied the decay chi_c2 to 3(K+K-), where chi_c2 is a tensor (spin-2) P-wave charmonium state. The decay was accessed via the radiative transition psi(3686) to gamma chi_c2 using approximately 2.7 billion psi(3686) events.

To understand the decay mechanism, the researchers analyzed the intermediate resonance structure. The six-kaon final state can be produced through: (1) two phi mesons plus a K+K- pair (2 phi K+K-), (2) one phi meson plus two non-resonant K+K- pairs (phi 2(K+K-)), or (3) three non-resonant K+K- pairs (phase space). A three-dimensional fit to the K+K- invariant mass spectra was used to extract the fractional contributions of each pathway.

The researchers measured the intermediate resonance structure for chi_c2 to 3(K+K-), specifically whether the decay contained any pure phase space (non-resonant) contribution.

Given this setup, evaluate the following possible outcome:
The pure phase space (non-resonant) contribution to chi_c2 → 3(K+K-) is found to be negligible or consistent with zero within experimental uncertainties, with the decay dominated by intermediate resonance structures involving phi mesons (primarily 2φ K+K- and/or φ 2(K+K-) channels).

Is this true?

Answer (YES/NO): YES